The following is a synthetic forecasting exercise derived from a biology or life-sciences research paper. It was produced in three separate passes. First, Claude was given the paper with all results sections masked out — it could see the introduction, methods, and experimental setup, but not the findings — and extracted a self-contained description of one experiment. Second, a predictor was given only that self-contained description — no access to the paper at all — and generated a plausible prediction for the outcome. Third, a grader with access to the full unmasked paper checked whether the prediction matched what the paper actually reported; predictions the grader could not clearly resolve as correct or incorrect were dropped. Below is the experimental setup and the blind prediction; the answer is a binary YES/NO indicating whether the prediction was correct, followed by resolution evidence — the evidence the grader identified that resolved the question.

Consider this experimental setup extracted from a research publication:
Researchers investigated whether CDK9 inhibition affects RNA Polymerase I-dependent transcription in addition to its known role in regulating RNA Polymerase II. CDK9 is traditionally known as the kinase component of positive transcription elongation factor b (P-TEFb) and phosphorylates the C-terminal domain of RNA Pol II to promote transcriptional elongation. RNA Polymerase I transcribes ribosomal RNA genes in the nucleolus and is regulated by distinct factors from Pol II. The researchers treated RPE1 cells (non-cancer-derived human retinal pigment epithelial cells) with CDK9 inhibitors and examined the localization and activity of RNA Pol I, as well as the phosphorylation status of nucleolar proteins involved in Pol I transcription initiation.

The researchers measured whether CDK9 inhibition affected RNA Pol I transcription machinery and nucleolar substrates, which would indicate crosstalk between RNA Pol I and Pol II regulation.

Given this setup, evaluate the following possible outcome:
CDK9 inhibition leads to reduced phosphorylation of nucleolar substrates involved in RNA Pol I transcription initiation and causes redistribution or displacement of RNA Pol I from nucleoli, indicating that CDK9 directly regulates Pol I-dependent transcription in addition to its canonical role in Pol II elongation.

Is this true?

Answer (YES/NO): YES